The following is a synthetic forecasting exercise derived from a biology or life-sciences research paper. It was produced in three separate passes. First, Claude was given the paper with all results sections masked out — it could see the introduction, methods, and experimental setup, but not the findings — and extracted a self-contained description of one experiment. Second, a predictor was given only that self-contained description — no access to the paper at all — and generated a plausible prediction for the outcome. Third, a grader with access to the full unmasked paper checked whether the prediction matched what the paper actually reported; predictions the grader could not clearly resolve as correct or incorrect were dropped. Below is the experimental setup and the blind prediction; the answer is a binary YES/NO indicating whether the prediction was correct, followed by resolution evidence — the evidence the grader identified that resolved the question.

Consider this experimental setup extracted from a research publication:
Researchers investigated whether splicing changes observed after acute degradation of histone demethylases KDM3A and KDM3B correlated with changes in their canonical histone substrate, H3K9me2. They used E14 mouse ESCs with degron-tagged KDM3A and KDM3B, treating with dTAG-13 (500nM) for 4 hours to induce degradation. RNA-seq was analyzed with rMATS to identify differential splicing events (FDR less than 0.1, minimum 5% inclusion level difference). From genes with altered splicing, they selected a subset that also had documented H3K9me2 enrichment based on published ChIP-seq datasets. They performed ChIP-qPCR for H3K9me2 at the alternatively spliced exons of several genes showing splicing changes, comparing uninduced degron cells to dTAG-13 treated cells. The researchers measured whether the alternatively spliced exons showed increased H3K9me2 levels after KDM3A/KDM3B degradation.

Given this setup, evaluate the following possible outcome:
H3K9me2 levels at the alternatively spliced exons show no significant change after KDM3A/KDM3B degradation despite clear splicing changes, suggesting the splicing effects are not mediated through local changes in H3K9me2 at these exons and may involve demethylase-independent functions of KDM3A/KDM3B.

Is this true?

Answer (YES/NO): YES